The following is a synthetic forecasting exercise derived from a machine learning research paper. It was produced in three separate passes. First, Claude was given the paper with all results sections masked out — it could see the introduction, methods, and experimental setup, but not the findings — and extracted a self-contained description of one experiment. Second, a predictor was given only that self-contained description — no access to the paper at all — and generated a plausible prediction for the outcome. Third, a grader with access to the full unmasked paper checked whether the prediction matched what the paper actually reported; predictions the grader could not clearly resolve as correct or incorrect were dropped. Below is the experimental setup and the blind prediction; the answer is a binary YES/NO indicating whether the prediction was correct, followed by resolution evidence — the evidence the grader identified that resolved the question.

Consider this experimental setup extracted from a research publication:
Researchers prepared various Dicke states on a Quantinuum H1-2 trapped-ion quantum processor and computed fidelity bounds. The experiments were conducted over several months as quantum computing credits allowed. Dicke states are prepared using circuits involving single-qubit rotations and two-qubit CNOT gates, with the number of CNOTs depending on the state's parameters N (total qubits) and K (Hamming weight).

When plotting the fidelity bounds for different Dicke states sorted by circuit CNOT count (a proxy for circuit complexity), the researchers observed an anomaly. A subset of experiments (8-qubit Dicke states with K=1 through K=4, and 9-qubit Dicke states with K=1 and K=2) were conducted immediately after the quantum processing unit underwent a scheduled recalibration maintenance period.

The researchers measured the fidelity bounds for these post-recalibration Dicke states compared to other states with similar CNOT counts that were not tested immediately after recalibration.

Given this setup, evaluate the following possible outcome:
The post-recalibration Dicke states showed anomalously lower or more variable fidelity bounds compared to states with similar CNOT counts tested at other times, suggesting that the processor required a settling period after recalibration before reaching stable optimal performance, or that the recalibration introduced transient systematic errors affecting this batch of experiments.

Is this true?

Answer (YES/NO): NO